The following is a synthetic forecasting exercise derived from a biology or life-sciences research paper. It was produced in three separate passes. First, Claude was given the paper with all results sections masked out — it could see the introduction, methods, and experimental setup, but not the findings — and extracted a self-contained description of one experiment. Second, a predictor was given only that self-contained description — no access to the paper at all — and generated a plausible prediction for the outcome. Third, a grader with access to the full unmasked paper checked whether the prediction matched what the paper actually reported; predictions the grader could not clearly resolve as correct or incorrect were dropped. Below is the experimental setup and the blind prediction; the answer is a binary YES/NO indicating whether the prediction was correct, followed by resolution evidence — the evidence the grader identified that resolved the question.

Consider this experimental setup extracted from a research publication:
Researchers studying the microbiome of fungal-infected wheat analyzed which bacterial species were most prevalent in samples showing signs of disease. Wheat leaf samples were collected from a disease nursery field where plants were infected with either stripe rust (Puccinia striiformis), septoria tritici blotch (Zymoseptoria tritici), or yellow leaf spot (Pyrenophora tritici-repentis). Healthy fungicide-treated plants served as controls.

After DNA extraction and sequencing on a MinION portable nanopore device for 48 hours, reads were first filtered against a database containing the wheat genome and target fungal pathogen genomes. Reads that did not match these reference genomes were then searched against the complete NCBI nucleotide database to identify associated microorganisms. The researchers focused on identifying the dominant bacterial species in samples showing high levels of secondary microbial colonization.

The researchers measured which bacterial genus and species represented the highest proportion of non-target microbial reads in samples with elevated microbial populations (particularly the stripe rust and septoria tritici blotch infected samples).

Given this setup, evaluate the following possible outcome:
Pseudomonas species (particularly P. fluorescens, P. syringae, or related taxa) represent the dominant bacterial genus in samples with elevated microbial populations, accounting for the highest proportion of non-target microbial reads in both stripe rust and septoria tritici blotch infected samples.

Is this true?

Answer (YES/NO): YES